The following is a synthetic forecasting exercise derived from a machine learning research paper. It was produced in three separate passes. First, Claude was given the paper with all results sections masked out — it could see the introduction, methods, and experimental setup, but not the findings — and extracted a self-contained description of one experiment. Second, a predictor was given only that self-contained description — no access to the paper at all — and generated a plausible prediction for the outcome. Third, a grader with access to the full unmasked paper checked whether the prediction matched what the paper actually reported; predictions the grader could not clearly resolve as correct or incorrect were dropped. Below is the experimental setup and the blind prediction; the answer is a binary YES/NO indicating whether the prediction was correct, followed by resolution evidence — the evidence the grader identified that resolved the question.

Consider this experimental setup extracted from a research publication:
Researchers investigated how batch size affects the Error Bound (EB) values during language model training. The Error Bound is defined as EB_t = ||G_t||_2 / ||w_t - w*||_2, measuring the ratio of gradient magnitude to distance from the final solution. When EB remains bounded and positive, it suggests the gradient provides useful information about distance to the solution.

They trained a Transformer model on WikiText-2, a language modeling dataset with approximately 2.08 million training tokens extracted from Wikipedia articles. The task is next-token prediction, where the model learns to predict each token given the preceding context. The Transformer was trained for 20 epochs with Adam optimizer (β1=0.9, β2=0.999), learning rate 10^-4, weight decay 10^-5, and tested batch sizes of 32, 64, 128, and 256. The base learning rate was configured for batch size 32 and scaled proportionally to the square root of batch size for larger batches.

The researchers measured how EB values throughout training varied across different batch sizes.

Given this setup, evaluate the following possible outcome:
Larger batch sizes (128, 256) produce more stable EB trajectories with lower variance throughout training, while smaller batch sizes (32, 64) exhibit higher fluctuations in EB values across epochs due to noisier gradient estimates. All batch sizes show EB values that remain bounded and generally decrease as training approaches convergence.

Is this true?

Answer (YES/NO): NO